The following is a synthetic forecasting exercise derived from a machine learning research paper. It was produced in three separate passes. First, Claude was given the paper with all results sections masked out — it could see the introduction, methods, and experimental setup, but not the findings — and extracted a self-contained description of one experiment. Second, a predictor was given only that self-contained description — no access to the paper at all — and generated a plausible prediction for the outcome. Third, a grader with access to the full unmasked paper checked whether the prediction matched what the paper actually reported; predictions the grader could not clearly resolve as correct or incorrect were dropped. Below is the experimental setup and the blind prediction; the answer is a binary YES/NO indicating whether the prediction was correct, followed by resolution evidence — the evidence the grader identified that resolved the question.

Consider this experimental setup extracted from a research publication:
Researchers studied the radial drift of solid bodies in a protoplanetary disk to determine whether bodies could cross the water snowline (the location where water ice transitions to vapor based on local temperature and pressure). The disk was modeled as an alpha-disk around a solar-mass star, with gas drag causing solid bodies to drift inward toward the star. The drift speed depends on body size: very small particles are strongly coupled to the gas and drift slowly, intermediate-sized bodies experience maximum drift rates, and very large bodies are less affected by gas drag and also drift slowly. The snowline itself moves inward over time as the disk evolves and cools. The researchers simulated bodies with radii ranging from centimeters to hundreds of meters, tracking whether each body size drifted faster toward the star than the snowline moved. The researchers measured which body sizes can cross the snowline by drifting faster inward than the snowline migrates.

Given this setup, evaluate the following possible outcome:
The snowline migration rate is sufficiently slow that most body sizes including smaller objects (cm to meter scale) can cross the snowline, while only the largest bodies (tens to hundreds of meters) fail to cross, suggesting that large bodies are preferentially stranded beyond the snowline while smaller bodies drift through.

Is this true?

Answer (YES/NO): NO